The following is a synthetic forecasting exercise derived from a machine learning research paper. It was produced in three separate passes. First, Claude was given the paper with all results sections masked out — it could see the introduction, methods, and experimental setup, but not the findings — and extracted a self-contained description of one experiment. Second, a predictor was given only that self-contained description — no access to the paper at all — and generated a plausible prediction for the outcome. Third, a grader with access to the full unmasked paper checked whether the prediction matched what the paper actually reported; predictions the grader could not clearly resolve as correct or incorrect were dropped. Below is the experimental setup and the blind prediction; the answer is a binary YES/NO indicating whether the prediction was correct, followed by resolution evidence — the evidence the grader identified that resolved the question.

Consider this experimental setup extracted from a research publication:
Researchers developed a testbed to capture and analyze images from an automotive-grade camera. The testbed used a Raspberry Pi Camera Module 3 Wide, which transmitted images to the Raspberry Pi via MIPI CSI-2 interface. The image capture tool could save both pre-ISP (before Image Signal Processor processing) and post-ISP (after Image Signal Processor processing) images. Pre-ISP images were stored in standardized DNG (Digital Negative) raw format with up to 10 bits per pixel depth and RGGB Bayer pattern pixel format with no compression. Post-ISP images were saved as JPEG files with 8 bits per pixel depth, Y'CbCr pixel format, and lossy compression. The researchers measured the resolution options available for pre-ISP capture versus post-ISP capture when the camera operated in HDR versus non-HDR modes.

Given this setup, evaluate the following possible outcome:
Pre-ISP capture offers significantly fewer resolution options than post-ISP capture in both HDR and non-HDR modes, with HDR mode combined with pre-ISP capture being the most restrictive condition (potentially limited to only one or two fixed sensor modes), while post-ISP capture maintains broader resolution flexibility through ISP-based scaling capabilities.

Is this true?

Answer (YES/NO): NO